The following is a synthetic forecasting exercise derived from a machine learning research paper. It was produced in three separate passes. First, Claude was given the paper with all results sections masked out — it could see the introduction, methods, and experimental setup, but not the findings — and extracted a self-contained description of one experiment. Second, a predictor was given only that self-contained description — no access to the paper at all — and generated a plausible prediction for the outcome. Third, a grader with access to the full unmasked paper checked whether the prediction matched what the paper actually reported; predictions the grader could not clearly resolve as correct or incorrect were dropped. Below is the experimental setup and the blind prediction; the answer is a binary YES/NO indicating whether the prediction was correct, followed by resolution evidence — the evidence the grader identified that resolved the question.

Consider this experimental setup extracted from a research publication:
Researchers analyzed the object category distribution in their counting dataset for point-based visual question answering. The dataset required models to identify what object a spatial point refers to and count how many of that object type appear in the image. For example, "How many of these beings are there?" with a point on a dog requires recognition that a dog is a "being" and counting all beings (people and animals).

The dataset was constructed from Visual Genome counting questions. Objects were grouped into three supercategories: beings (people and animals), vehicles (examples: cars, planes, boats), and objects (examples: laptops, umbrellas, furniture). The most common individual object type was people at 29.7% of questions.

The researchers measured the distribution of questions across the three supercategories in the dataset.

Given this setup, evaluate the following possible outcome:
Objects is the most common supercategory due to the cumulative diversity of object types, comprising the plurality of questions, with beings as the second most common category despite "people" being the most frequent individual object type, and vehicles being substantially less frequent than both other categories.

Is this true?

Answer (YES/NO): NO